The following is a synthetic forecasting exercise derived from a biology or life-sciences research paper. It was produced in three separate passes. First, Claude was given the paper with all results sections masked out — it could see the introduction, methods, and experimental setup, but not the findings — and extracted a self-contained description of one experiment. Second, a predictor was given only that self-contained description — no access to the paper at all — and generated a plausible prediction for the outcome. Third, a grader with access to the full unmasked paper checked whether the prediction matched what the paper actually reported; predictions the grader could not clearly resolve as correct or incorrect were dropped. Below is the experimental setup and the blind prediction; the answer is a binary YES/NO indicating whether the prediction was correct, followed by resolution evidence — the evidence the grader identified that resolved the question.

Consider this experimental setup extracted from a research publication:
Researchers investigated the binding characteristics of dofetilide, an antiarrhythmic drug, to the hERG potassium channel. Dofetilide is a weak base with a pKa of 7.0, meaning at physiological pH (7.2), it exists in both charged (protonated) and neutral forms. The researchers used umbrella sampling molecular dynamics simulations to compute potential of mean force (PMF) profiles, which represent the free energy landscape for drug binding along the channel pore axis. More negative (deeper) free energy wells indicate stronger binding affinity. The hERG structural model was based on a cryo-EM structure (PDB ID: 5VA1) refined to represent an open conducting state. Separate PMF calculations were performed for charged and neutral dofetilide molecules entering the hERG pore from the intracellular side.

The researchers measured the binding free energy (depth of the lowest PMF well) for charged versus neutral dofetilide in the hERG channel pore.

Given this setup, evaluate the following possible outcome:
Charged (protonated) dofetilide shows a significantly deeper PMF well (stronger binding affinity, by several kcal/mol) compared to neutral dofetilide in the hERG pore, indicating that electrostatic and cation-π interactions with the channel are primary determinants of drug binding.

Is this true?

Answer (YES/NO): NO